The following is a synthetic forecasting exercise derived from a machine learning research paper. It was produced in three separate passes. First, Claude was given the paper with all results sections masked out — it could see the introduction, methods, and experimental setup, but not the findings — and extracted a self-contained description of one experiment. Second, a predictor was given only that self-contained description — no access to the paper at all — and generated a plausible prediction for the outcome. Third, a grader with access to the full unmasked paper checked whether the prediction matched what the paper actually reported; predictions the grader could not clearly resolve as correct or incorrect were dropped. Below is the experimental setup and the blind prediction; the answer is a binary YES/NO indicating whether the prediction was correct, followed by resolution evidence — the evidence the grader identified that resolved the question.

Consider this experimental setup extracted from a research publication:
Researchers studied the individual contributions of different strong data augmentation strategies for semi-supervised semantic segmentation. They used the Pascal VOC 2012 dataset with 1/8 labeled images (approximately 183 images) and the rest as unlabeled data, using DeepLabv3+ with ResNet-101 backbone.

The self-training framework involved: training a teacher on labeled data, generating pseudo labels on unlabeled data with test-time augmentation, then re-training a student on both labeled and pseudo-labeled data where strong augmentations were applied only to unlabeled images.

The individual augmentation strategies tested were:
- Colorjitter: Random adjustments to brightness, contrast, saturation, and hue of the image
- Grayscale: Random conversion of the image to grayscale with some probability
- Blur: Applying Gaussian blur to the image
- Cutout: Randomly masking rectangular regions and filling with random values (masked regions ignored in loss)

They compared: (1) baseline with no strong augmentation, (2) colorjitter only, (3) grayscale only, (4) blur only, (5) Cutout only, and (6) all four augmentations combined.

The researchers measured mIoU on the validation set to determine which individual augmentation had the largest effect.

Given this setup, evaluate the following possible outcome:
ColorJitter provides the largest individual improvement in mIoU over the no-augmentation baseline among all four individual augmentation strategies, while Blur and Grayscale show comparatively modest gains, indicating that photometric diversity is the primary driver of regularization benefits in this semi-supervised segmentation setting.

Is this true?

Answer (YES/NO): YES